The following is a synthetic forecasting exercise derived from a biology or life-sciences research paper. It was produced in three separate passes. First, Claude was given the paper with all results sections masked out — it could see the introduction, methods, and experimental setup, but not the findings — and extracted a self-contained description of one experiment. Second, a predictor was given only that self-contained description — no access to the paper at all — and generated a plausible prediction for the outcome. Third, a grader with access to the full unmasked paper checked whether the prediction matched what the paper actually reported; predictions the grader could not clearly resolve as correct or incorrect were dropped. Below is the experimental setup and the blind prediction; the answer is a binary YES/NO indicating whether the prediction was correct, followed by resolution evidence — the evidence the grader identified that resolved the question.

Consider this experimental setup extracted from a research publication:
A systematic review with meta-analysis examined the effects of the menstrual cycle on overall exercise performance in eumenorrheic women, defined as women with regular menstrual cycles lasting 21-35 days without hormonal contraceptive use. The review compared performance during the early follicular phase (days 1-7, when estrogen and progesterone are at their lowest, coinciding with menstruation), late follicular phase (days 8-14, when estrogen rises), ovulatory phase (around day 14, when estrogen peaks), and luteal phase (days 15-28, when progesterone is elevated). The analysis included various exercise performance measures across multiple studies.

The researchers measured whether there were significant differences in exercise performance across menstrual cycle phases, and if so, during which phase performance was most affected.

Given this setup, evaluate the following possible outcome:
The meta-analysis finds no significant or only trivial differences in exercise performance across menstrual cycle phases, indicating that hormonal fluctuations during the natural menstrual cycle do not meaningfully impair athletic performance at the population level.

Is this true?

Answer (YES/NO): YES